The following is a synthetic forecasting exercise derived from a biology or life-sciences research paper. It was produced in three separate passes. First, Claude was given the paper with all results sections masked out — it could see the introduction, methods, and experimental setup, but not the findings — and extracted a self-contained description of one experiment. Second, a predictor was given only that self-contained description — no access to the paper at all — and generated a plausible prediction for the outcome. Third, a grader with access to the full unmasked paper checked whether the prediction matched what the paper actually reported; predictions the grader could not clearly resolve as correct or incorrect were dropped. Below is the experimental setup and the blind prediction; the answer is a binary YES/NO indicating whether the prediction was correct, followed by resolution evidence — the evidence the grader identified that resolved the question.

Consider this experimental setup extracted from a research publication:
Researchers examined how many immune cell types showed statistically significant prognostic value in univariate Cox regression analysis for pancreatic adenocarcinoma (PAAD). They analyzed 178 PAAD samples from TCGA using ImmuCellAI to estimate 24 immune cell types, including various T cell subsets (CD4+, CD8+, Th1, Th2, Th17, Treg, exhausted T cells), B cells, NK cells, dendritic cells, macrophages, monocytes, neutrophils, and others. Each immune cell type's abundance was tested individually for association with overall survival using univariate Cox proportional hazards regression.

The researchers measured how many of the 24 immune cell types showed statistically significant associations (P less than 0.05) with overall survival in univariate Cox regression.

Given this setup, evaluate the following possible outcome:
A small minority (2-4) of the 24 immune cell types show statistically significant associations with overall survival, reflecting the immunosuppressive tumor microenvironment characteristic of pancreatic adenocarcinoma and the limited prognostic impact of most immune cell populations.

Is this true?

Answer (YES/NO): NO